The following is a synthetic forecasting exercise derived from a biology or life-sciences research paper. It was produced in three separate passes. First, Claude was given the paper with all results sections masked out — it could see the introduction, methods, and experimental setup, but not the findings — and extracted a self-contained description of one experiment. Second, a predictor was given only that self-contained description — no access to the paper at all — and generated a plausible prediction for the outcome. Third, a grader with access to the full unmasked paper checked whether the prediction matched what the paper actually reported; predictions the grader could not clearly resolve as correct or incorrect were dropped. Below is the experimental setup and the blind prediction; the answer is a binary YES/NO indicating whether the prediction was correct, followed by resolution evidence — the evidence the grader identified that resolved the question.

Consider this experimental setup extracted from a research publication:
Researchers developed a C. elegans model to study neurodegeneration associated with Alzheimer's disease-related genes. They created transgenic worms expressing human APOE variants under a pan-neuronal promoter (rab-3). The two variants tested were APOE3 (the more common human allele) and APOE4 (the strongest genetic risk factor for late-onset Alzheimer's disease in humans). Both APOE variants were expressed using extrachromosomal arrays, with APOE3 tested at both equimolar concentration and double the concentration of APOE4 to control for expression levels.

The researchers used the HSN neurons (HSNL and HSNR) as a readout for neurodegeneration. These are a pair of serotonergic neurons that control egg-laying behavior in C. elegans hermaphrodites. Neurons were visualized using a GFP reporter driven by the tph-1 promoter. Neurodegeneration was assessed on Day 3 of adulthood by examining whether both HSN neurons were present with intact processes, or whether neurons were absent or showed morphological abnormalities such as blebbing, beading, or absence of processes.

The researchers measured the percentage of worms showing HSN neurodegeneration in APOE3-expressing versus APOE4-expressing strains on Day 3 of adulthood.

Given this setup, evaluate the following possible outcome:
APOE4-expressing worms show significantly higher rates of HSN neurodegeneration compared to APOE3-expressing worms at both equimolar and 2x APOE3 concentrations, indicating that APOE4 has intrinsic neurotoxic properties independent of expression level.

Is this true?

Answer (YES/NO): YES